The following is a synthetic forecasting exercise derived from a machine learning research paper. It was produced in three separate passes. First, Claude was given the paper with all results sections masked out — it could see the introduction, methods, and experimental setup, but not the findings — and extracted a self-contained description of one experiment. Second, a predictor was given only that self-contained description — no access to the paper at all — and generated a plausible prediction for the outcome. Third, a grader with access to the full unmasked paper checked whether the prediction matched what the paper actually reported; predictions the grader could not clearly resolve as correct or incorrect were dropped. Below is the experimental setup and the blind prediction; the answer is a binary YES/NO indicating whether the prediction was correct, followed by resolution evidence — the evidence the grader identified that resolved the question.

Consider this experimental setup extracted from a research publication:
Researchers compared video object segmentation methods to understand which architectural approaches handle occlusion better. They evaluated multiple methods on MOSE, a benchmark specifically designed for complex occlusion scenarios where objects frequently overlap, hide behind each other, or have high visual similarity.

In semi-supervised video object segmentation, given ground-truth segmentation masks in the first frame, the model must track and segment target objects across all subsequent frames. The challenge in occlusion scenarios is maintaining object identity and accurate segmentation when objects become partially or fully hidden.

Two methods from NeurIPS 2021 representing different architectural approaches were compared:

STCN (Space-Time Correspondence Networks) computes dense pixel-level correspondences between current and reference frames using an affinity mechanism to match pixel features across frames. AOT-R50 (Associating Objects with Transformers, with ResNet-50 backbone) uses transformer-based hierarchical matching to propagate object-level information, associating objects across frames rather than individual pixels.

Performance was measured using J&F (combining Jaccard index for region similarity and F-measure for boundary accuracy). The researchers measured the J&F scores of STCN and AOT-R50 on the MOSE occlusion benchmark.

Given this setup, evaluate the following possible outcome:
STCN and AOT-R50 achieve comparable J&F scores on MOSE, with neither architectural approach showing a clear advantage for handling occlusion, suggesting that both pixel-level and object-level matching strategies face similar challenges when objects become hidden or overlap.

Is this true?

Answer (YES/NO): NO